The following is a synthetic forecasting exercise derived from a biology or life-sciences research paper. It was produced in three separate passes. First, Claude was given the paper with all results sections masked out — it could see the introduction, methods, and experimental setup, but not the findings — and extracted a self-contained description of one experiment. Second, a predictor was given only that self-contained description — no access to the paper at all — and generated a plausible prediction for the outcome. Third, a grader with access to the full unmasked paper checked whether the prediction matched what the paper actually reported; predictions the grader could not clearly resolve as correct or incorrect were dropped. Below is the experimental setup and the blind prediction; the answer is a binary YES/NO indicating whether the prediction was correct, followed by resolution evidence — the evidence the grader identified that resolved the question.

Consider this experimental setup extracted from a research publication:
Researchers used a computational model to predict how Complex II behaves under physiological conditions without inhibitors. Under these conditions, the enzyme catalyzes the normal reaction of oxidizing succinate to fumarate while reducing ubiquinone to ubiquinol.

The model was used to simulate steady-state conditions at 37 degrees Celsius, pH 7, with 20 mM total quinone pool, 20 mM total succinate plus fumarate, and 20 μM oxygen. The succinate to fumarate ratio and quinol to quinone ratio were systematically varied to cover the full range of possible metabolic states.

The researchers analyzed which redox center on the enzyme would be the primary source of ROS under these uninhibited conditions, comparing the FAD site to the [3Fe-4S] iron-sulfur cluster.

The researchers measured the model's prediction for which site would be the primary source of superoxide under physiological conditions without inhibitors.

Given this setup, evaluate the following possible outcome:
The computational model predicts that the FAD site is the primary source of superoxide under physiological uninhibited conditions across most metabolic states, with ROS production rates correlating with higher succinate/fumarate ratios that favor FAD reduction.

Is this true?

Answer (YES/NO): NO